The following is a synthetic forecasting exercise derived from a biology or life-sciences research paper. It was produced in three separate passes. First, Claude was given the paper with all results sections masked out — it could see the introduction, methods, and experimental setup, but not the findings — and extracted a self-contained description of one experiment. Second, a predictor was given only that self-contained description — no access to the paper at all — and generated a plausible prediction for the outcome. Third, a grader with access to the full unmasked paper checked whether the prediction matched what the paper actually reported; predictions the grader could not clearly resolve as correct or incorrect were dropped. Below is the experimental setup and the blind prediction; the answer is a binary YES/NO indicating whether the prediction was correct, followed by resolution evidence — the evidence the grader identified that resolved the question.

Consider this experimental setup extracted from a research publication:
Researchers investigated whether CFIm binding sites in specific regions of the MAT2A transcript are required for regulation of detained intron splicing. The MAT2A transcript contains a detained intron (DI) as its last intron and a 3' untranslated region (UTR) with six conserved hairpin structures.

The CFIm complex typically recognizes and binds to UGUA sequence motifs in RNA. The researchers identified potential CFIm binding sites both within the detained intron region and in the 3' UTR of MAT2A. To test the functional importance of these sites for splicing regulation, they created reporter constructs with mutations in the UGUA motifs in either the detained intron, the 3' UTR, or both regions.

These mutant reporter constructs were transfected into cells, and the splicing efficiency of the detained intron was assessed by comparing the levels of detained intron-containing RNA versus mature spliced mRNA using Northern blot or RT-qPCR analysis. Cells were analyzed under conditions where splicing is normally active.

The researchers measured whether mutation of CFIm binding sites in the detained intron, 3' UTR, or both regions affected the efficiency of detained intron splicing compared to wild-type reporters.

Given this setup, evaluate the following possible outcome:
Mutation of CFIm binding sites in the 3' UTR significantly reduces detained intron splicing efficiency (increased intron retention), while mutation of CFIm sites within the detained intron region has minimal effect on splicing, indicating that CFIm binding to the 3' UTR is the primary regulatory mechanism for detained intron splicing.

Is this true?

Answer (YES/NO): NO